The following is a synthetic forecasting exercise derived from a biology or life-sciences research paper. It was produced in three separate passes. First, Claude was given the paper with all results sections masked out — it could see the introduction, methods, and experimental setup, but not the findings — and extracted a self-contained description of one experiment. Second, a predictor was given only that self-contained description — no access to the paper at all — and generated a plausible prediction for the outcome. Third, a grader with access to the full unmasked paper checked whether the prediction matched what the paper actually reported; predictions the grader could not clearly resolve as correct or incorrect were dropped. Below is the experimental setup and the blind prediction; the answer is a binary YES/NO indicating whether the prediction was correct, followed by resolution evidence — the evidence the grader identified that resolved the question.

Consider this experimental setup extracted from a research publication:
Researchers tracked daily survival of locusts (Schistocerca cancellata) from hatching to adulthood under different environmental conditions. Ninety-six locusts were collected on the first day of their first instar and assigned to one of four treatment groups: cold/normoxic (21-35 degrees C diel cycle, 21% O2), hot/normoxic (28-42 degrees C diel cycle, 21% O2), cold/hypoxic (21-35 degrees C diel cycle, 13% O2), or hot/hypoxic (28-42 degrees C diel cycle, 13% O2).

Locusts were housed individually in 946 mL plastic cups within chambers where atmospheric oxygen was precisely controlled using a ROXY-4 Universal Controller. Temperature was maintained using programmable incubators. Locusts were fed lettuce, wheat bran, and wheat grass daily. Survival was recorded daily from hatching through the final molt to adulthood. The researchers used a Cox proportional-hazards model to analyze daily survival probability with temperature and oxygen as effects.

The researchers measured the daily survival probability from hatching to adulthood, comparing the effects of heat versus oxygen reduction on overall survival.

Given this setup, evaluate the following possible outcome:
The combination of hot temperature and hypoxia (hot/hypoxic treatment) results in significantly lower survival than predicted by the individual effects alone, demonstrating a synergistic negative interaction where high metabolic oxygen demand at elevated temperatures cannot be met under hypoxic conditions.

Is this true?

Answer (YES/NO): NO